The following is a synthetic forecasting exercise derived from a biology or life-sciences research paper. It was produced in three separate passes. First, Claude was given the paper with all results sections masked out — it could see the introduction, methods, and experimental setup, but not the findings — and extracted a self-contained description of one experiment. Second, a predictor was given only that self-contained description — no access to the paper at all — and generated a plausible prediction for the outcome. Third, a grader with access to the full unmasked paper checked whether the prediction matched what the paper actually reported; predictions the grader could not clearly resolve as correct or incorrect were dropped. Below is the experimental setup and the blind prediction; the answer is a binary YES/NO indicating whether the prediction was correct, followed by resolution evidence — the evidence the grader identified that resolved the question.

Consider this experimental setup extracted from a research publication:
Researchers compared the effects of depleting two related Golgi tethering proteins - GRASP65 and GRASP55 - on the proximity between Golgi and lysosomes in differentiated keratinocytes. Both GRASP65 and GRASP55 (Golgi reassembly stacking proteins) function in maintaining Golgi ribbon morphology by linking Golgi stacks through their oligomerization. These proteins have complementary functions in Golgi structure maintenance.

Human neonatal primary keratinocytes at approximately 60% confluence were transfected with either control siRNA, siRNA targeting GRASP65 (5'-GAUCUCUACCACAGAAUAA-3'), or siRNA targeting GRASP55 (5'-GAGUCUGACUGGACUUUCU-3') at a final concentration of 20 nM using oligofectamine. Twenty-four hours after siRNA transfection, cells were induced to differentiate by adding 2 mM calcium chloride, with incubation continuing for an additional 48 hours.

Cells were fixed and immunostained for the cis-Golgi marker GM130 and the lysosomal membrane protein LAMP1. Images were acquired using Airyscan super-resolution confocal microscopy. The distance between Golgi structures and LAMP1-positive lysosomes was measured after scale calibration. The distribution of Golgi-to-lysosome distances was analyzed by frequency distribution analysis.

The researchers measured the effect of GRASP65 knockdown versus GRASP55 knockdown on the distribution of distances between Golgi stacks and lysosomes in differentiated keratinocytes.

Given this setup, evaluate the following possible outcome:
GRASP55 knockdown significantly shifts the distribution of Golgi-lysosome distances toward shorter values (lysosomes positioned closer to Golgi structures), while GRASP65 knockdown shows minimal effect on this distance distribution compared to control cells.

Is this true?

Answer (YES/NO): NO